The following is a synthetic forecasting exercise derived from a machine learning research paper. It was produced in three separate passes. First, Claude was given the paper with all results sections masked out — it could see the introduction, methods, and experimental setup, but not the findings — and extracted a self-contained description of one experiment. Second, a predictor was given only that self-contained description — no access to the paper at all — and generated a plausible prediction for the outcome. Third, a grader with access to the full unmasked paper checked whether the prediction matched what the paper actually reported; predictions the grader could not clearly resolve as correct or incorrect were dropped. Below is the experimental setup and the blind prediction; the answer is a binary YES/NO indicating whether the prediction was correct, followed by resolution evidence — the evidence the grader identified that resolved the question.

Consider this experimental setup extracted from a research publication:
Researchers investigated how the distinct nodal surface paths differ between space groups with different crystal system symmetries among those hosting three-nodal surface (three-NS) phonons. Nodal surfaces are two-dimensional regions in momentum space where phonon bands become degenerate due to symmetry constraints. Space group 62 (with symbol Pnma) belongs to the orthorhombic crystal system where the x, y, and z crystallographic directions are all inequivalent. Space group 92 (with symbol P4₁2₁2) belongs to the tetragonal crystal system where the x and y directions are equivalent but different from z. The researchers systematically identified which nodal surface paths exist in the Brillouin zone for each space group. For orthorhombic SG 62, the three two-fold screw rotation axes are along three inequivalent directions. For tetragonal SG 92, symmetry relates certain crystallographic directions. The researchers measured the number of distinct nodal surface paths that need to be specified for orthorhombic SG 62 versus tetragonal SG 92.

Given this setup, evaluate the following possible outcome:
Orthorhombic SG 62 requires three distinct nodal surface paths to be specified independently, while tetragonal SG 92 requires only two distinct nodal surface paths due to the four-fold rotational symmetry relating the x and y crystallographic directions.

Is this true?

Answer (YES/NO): YES